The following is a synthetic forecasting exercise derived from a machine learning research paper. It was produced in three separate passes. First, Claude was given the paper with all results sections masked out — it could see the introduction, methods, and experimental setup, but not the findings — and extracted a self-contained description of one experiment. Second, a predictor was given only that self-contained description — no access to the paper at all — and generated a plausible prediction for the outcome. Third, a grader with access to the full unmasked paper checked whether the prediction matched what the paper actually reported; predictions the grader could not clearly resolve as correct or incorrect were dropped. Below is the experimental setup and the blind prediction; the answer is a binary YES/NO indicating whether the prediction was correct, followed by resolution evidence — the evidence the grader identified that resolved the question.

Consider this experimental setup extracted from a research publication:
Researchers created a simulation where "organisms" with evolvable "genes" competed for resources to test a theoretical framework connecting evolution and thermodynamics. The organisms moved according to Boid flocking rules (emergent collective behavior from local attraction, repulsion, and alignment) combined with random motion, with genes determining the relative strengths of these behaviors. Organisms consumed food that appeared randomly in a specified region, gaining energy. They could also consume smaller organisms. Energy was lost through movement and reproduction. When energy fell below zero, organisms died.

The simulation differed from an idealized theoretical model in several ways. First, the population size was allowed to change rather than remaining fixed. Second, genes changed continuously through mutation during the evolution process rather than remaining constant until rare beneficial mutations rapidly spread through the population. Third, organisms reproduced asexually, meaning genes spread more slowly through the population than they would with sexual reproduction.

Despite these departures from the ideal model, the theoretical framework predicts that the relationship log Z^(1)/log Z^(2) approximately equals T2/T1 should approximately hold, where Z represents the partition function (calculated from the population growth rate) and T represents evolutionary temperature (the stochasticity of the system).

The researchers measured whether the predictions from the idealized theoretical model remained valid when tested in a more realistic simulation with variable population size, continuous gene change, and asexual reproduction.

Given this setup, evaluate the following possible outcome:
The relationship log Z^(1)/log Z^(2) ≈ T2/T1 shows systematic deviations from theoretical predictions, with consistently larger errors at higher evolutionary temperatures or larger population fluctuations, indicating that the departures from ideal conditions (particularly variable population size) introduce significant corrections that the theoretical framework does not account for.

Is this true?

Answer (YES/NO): NO